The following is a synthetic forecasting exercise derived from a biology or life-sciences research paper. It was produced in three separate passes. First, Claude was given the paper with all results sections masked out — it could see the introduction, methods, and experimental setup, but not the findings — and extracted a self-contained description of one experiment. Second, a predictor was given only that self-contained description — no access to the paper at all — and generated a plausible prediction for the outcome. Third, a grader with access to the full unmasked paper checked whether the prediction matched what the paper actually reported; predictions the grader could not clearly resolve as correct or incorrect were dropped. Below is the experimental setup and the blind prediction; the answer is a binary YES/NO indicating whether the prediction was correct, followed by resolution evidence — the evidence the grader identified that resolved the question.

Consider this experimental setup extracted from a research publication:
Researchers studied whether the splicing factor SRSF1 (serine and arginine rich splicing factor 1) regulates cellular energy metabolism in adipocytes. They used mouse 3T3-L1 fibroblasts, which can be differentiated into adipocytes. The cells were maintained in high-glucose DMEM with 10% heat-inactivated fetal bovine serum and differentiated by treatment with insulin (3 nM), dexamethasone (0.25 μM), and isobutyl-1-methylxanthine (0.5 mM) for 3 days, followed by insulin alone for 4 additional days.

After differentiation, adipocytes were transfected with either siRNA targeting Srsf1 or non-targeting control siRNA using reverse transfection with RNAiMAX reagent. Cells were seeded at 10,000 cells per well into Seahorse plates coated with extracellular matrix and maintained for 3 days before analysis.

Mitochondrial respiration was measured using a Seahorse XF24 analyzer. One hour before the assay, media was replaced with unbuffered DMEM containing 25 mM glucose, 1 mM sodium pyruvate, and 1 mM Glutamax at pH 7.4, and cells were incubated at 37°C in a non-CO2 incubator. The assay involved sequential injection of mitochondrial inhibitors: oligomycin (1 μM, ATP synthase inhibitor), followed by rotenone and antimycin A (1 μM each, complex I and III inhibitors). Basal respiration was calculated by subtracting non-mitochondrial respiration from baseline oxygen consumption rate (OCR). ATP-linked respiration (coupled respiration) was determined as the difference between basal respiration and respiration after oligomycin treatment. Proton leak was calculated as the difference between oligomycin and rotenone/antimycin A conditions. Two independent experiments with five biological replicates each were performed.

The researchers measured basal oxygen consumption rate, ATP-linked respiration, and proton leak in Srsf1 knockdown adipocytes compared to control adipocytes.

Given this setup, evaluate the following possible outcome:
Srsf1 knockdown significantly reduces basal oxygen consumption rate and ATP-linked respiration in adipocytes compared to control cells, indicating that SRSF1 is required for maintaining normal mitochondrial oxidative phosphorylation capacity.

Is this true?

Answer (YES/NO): YES